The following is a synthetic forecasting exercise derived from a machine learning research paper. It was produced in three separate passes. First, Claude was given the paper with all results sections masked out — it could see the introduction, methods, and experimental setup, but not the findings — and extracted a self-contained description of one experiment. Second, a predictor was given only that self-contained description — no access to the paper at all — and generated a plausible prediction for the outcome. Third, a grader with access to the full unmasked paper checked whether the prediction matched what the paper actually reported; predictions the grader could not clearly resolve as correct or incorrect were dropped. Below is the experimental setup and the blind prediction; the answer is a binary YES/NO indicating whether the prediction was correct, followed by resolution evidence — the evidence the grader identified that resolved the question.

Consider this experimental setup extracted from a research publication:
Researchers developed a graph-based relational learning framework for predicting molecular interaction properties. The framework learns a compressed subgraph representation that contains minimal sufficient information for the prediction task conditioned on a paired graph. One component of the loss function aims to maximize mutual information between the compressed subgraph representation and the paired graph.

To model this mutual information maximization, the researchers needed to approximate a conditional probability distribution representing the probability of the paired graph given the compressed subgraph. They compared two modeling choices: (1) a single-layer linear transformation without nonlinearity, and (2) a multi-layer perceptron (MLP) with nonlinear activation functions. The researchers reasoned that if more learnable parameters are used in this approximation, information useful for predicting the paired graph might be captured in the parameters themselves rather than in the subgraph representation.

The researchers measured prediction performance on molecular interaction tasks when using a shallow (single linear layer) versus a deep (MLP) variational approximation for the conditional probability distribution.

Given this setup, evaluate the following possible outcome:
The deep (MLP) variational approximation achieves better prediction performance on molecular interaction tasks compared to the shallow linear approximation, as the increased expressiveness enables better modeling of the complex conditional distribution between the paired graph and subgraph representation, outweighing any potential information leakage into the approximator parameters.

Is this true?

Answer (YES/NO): NO